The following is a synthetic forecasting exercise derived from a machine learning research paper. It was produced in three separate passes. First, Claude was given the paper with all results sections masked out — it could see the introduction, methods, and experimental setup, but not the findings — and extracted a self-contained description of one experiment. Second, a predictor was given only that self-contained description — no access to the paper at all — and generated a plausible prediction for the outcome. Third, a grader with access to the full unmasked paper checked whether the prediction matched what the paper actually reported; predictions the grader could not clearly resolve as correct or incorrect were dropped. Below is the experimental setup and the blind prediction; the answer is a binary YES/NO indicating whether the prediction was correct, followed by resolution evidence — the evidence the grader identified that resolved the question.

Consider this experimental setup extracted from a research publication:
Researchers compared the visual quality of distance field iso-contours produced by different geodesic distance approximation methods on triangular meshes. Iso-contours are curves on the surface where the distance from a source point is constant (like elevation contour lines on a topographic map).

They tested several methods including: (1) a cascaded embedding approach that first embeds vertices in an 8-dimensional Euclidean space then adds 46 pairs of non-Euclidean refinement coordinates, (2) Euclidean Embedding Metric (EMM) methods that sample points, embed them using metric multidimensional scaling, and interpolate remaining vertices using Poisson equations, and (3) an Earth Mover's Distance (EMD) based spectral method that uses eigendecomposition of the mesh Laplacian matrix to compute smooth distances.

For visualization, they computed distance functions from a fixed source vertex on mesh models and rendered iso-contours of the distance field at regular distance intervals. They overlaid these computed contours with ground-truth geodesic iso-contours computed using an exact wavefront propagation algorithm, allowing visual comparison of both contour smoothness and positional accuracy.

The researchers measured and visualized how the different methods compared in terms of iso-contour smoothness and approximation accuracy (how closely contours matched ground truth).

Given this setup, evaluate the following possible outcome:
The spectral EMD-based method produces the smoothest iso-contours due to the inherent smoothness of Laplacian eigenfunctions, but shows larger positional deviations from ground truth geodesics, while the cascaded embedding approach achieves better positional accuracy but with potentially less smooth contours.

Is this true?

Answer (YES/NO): YES